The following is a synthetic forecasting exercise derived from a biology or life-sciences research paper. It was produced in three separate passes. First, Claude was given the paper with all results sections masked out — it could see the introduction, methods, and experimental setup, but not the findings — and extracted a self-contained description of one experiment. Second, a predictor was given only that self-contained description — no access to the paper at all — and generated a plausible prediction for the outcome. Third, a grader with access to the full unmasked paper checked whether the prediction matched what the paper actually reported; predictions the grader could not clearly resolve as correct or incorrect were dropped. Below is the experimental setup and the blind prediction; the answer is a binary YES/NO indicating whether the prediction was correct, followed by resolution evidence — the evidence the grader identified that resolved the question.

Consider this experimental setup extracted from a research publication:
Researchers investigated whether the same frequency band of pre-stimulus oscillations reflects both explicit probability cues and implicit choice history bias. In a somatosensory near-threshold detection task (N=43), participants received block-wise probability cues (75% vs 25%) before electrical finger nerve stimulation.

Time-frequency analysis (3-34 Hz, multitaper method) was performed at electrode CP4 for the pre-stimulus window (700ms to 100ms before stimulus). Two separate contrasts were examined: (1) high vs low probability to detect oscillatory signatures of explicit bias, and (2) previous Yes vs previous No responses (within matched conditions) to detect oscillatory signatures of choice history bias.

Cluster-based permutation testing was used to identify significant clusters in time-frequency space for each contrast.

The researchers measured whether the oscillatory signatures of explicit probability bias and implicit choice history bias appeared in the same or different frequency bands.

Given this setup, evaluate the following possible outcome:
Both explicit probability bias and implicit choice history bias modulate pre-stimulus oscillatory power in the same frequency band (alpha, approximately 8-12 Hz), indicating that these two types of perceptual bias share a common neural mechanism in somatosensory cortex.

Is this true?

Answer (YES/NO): NO